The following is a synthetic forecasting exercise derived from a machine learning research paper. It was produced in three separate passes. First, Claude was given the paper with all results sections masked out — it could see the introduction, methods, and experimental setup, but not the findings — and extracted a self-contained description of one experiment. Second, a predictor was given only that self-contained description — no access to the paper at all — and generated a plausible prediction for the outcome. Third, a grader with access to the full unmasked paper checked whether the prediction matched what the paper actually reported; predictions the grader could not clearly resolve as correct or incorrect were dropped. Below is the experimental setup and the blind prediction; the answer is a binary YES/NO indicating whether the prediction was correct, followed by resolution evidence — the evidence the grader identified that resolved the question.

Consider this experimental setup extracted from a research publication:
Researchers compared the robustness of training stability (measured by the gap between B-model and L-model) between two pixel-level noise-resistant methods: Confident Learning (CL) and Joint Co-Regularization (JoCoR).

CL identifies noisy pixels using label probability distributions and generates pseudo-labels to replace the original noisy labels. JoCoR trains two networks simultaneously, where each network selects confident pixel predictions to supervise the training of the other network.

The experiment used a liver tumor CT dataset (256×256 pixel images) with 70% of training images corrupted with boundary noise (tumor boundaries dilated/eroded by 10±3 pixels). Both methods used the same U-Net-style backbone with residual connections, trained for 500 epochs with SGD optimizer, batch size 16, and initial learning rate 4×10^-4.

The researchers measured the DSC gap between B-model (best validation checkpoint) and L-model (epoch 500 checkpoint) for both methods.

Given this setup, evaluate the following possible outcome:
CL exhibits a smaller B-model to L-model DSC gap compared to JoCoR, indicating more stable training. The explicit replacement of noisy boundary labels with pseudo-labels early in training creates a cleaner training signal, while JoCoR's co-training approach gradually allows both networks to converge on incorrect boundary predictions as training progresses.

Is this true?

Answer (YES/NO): YES